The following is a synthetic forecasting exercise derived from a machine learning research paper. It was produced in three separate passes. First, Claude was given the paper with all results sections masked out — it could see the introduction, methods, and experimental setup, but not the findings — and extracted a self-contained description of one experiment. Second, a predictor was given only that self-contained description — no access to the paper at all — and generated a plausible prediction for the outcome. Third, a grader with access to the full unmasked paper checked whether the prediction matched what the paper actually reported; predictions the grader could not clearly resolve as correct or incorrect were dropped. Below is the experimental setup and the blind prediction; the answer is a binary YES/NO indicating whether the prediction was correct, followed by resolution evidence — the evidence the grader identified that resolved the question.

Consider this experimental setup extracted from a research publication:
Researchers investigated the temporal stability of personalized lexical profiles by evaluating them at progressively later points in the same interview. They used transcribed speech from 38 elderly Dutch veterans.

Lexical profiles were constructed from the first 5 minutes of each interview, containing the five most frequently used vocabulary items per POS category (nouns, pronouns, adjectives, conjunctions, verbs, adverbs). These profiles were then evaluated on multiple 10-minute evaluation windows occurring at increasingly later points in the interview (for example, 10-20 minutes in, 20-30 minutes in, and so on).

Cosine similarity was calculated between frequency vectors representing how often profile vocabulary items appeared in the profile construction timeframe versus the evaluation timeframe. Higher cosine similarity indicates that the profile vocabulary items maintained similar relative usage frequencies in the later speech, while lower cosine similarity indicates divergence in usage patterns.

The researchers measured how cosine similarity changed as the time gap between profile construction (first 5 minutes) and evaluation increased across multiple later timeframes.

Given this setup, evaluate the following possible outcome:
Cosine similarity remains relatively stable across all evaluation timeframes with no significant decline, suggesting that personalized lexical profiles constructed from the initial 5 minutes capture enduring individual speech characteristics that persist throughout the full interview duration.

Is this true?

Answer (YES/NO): NO